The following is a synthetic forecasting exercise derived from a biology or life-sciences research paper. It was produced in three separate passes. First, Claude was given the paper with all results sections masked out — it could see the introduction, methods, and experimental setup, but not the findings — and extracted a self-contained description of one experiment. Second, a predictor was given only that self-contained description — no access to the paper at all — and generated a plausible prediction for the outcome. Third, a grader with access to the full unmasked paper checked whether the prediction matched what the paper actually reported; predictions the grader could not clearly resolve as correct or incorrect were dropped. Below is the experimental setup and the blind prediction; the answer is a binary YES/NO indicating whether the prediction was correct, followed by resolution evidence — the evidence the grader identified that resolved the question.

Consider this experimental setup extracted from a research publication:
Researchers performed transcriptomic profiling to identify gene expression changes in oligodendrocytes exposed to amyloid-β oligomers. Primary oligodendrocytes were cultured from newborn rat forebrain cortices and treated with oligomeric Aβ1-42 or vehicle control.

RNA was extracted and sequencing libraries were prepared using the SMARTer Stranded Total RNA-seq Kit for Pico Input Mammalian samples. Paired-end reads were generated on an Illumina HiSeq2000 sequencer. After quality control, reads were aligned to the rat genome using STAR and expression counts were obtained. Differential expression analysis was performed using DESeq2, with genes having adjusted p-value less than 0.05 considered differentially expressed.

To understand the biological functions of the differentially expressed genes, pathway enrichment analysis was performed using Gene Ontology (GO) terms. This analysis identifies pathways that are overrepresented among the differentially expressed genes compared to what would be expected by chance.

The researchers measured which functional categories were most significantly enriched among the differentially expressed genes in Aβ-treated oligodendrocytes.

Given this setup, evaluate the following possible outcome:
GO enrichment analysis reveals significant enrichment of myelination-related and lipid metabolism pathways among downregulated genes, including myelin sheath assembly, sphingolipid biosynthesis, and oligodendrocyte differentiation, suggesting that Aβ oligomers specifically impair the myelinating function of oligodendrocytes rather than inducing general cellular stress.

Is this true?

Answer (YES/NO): NO